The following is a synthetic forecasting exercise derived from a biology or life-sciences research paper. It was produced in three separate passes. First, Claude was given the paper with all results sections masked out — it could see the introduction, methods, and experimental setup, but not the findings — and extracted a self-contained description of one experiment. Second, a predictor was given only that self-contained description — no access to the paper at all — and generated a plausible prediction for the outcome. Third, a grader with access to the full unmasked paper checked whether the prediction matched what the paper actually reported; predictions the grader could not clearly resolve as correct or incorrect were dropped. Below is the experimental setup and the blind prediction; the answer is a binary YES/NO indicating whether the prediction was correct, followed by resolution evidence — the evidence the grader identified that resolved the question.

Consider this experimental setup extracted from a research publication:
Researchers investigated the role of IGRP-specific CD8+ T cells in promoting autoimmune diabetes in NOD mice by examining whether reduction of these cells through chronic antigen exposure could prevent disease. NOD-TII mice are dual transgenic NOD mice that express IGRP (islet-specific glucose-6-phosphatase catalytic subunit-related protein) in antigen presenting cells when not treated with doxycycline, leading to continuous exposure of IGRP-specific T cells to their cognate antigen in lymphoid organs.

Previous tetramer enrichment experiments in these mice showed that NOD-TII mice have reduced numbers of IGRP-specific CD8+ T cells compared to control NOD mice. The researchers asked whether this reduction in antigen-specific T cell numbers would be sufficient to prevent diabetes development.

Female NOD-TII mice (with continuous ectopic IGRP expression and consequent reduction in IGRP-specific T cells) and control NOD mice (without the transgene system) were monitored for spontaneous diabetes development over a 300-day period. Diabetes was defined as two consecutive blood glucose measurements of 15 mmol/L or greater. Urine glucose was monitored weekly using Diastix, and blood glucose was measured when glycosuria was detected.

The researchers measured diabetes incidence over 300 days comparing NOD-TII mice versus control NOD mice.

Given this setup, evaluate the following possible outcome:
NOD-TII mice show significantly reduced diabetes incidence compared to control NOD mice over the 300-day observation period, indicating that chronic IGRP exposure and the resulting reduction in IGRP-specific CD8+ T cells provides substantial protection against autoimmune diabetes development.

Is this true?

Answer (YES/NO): NO